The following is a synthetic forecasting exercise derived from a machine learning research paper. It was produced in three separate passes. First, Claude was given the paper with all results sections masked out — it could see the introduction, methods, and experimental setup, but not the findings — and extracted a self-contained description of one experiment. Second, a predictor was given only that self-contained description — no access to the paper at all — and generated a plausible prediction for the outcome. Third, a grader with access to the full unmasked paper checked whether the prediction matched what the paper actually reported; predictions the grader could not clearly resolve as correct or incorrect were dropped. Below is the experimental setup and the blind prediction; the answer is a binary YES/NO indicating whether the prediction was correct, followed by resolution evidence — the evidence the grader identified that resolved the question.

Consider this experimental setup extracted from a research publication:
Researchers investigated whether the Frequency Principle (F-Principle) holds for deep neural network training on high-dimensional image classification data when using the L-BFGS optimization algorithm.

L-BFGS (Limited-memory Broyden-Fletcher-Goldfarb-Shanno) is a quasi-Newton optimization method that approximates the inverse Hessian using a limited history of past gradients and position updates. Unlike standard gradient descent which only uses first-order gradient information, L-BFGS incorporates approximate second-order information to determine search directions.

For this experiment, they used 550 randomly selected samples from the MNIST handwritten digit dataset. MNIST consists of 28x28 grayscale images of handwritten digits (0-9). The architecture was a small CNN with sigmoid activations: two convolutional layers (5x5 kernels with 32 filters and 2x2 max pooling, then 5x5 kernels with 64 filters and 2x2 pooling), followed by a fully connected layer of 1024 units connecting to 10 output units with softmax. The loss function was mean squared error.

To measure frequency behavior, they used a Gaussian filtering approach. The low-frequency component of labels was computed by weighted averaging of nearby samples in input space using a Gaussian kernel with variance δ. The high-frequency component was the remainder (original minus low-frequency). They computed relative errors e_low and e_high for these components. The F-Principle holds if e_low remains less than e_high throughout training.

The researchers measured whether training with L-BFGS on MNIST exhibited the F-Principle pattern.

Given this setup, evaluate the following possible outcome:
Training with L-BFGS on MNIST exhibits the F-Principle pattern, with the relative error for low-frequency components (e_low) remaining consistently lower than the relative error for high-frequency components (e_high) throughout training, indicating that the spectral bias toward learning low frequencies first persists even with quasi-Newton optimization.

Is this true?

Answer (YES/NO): YES